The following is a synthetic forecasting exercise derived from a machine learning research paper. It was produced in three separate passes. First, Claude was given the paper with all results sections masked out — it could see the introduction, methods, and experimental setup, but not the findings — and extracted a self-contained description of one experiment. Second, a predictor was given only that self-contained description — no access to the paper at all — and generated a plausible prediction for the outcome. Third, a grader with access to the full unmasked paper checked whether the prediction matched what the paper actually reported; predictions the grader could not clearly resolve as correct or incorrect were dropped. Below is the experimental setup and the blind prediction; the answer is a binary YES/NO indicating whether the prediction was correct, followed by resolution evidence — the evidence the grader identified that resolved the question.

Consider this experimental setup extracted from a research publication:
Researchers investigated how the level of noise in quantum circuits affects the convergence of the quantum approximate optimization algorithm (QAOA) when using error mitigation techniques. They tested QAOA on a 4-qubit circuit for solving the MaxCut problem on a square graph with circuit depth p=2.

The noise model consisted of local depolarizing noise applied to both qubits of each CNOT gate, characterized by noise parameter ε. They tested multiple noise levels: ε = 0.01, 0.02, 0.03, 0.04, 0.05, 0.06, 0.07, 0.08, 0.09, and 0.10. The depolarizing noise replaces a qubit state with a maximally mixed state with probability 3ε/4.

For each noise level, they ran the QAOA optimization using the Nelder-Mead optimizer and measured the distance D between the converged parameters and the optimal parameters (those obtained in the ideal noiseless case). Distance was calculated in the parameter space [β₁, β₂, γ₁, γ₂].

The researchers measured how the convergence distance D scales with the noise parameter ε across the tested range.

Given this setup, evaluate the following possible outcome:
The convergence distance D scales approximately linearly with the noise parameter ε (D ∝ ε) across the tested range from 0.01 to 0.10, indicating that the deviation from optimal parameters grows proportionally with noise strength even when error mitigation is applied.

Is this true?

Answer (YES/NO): YES